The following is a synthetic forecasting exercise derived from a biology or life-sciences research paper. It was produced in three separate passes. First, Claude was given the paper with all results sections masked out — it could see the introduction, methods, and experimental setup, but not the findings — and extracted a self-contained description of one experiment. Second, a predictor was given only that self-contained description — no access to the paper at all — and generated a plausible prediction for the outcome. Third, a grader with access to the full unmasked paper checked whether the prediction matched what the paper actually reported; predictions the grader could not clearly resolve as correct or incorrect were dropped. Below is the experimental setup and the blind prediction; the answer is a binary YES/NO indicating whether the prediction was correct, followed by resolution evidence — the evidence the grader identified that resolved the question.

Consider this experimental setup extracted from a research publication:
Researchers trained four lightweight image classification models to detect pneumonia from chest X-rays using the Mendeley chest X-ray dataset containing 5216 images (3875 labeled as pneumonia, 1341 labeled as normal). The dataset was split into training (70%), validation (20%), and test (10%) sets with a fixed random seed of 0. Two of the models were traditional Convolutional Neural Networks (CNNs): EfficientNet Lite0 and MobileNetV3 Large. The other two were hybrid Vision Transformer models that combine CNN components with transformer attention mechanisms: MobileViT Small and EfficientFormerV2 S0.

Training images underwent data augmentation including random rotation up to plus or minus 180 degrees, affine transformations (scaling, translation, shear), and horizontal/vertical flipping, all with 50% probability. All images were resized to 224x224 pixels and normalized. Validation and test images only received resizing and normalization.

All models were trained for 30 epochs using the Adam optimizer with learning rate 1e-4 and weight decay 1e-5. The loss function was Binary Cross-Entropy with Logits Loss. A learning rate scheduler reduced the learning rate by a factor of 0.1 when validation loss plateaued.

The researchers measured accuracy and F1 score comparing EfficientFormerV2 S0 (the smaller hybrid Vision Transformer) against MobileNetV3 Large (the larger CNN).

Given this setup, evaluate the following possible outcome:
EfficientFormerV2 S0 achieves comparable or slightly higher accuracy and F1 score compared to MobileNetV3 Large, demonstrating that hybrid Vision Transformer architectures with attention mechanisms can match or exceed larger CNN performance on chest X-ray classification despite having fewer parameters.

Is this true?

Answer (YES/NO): NO